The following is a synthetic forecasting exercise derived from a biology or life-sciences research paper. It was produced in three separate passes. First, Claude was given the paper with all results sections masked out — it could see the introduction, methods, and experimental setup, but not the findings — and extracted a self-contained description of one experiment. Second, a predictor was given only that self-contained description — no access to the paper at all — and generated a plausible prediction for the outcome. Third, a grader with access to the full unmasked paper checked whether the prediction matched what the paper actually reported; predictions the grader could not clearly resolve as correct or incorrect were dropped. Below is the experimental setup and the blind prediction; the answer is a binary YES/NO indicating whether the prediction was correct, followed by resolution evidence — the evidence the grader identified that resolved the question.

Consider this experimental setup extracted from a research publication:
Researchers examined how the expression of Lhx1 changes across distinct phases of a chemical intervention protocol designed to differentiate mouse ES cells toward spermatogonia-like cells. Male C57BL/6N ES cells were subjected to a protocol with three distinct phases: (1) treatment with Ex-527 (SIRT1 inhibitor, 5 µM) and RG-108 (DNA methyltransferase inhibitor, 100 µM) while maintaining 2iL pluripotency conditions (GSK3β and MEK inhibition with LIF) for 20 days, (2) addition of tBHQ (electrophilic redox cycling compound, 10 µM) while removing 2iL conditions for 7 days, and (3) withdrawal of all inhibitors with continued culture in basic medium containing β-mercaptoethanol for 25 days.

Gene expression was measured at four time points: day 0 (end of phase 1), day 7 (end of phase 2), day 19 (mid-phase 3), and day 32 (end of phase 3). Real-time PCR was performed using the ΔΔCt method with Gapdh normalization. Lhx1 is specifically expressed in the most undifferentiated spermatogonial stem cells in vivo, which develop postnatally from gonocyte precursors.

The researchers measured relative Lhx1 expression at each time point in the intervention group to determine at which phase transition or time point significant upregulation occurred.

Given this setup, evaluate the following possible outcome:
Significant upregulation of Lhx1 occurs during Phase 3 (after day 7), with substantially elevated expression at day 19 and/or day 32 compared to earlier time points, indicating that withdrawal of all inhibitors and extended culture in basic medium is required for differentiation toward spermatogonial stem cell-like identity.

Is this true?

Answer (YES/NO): YES